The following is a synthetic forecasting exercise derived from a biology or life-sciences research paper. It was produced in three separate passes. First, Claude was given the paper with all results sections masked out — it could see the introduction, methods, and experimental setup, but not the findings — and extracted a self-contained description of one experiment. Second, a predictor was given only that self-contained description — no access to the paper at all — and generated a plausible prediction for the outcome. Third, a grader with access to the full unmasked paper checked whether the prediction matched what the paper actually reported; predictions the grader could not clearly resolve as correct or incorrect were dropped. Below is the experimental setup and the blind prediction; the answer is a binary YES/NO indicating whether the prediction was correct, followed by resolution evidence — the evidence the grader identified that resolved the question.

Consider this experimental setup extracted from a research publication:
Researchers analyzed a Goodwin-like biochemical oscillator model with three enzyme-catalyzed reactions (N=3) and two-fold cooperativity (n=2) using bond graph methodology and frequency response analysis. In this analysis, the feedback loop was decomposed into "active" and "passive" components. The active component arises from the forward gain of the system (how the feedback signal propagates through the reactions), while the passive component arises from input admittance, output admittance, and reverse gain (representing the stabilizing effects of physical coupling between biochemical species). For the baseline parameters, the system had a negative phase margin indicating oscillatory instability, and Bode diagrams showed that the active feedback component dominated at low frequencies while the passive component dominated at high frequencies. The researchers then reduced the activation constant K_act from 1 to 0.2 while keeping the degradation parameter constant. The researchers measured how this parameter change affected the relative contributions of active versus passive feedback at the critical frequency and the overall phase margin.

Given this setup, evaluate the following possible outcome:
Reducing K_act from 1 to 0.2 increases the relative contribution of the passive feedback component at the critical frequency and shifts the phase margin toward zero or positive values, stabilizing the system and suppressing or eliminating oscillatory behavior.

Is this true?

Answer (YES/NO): YES